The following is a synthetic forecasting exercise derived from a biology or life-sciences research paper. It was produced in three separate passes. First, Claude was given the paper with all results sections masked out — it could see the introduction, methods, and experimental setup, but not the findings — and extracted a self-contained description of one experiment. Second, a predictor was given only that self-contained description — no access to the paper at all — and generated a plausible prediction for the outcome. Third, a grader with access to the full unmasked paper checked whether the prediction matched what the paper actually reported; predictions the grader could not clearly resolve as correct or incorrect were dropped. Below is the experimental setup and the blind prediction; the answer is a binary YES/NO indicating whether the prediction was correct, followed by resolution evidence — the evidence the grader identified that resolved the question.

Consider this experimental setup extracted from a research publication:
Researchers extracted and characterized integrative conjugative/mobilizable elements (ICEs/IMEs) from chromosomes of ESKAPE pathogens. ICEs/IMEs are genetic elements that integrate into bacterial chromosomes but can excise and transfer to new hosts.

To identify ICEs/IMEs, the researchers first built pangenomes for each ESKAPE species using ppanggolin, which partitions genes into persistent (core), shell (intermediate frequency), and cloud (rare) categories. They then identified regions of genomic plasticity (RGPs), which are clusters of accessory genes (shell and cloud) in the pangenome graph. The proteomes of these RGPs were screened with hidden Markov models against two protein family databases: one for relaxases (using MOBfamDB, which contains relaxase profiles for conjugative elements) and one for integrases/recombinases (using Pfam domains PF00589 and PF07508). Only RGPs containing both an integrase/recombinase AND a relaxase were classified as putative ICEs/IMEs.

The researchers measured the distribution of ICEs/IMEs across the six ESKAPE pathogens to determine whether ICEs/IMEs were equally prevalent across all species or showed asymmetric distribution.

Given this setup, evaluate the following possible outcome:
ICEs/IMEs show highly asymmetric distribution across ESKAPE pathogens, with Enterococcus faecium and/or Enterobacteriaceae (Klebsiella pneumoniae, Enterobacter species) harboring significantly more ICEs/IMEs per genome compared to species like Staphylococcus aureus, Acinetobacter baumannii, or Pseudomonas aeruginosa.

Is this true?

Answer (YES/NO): NO